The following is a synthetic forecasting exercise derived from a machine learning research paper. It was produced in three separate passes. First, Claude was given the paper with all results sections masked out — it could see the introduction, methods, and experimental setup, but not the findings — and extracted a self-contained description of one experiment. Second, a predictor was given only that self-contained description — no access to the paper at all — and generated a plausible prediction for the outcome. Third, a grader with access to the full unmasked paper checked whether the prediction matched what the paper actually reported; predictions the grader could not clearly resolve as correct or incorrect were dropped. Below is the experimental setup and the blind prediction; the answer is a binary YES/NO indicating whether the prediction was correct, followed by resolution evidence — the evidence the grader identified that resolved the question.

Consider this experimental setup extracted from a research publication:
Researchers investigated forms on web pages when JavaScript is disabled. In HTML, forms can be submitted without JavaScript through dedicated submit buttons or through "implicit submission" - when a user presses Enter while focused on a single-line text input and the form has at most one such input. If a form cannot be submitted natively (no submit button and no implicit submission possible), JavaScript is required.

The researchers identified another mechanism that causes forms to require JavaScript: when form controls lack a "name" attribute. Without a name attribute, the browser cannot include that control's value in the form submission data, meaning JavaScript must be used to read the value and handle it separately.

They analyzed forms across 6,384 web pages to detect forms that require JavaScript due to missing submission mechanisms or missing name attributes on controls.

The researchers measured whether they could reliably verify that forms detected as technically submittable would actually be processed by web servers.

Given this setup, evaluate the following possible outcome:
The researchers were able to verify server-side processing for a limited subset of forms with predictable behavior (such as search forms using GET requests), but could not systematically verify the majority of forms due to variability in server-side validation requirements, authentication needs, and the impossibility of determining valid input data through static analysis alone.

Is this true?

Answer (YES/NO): NO